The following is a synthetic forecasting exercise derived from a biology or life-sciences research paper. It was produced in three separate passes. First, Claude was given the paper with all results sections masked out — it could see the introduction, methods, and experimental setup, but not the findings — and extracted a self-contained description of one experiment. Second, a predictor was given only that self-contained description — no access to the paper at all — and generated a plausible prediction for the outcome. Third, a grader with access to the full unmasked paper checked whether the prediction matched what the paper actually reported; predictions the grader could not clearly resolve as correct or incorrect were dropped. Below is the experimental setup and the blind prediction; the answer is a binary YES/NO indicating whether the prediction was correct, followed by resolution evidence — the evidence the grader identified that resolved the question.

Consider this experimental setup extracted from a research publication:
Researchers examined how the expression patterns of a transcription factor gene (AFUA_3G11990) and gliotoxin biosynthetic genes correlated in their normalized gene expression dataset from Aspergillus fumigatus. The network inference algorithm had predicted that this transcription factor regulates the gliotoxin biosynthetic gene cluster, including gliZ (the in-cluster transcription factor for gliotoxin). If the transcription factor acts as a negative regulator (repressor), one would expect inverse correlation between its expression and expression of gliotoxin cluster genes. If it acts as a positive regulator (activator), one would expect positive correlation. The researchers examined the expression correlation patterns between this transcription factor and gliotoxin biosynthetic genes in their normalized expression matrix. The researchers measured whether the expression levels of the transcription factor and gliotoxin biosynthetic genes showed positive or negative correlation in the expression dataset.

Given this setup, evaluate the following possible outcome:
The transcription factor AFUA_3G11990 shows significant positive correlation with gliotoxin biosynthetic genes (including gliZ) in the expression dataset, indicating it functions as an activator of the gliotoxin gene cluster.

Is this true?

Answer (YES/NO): NO